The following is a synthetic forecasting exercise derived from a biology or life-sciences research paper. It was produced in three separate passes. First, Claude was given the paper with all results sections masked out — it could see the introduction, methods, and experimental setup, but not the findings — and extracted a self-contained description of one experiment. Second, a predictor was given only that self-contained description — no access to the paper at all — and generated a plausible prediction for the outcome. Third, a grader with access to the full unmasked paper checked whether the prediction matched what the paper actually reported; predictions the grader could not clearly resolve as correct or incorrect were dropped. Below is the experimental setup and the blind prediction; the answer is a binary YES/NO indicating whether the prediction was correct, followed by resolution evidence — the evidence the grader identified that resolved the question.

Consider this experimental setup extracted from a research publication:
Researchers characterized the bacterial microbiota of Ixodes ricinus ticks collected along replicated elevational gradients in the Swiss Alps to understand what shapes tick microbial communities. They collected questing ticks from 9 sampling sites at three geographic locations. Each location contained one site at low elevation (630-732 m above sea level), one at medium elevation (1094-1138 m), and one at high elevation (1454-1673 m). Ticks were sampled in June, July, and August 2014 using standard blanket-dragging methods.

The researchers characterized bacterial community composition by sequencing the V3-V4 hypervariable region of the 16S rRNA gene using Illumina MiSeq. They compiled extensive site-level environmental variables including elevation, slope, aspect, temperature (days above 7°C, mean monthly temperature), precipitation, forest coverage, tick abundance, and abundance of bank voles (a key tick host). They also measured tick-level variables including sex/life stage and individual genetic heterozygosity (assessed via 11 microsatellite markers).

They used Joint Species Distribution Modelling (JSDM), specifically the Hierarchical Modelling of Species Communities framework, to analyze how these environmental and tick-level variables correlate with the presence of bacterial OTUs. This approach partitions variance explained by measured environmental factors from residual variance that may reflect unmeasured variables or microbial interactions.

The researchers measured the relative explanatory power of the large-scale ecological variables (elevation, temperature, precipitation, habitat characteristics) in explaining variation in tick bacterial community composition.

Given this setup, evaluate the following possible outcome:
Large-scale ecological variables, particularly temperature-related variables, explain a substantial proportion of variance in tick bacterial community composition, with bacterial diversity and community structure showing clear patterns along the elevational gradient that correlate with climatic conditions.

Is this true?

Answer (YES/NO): NO